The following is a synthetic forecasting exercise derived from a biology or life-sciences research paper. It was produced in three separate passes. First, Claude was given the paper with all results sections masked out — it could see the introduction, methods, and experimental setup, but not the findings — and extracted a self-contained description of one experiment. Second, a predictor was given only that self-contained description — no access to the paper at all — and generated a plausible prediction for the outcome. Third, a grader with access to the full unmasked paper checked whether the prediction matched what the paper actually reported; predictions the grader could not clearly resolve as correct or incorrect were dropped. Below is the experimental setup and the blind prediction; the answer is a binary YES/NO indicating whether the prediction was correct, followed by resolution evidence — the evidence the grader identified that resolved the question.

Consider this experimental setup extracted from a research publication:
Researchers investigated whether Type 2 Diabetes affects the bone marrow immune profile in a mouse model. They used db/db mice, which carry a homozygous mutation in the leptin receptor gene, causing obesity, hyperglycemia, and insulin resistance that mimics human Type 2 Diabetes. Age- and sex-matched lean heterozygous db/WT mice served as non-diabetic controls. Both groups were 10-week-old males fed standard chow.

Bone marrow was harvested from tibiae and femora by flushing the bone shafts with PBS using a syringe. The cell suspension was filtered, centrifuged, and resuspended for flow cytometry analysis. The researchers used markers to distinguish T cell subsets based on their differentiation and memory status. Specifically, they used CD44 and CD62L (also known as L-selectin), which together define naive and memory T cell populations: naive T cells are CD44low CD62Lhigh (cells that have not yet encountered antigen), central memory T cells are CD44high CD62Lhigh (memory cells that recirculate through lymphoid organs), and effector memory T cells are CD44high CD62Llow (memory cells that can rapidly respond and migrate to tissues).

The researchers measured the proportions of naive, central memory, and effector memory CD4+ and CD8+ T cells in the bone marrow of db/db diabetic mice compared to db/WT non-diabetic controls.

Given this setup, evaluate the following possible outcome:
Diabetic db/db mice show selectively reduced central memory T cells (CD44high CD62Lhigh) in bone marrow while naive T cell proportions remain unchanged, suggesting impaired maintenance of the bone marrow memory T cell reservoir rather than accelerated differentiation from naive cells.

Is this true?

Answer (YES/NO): NO